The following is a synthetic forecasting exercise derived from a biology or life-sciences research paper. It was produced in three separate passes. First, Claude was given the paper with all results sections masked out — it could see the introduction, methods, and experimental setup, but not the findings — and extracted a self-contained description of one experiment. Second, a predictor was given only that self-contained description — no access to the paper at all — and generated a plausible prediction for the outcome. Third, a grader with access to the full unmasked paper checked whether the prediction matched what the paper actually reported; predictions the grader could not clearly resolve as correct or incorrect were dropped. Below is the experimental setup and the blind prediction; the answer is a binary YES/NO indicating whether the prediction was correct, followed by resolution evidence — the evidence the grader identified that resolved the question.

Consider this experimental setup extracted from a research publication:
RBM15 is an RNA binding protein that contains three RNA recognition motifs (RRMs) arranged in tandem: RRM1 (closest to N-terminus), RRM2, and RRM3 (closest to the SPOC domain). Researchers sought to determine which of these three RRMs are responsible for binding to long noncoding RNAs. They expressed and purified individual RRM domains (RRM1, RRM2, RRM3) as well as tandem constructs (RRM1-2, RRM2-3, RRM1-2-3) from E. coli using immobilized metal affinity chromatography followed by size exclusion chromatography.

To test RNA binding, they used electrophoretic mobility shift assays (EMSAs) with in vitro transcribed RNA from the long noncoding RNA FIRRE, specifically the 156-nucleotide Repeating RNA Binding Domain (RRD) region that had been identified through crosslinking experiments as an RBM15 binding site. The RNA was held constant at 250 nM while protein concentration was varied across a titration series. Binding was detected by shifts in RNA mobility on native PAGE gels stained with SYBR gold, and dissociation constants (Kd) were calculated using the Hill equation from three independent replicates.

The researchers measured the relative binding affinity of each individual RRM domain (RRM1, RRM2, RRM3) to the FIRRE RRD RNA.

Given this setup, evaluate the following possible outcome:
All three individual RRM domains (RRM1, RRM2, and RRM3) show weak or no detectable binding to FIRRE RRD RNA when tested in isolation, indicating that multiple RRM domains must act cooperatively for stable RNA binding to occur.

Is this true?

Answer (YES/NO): NO